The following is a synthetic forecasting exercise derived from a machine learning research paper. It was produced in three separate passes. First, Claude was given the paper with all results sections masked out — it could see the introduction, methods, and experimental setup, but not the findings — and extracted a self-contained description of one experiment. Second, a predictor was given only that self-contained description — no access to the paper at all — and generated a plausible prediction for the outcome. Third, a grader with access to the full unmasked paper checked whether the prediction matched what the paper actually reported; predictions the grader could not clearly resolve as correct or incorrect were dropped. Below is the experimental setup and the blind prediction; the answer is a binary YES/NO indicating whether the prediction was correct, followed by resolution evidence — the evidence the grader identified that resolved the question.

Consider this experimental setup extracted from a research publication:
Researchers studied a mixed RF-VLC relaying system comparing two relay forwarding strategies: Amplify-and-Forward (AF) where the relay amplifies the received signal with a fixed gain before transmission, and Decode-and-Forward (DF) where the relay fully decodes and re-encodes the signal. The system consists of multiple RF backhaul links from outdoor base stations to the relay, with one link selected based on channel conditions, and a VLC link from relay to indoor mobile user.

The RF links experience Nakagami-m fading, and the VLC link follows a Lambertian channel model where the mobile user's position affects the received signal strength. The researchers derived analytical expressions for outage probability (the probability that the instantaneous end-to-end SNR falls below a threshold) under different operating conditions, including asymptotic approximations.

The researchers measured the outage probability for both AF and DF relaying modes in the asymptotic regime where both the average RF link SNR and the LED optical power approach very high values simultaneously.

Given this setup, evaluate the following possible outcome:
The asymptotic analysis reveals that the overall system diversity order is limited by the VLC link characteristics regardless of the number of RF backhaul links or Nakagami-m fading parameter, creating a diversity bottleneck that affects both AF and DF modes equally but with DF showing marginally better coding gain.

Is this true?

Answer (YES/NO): NO